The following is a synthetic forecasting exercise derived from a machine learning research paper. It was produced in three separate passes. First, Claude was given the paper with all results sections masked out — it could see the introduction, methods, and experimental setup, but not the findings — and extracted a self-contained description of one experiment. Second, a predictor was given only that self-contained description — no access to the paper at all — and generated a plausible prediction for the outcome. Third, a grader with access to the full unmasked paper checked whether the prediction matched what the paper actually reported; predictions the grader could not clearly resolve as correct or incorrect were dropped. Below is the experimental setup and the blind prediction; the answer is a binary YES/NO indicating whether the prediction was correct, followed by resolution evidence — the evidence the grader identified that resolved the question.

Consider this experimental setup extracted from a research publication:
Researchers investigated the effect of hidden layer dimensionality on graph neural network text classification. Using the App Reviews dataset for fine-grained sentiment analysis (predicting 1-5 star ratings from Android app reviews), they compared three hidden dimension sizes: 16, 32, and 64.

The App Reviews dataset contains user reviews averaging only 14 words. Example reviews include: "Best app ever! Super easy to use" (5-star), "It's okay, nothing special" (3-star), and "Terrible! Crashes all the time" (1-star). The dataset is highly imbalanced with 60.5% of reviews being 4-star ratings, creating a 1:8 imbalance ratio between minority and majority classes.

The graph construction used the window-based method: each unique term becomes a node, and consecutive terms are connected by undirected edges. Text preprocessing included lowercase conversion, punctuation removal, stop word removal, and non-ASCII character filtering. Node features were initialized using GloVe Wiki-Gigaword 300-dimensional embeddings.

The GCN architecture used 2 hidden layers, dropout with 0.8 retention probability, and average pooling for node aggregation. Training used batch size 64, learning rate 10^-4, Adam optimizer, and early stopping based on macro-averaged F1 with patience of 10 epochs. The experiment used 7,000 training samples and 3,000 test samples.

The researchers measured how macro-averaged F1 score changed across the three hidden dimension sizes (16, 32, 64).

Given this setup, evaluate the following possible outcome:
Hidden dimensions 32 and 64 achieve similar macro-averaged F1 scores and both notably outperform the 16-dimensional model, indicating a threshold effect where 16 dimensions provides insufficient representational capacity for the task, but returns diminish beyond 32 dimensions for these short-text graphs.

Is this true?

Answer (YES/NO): NO